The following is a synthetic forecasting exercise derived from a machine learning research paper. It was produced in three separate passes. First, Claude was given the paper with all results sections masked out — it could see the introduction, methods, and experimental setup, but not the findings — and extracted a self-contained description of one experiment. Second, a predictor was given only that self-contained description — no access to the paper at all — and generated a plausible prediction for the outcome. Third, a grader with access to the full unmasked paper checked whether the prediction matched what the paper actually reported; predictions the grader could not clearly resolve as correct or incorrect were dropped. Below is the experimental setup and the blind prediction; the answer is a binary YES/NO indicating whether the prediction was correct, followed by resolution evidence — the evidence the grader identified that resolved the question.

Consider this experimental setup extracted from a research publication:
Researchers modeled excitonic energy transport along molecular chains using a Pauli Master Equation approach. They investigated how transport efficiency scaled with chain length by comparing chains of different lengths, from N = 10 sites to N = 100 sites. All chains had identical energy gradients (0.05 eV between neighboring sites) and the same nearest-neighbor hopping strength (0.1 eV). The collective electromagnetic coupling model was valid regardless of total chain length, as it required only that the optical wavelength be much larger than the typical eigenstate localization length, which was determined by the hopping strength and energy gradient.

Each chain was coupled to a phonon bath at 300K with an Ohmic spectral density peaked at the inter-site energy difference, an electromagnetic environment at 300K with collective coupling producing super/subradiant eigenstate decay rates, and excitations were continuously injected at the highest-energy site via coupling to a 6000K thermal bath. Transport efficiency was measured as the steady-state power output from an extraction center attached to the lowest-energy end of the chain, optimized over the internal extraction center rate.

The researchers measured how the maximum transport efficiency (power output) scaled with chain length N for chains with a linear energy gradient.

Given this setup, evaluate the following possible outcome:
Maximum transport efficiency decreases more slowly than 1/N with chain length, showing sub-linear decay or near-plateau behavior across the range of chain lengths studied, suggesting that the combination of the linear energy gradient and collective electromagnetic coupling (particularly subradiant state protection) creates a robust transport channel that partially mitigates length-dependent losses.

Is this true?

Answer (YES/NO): NO